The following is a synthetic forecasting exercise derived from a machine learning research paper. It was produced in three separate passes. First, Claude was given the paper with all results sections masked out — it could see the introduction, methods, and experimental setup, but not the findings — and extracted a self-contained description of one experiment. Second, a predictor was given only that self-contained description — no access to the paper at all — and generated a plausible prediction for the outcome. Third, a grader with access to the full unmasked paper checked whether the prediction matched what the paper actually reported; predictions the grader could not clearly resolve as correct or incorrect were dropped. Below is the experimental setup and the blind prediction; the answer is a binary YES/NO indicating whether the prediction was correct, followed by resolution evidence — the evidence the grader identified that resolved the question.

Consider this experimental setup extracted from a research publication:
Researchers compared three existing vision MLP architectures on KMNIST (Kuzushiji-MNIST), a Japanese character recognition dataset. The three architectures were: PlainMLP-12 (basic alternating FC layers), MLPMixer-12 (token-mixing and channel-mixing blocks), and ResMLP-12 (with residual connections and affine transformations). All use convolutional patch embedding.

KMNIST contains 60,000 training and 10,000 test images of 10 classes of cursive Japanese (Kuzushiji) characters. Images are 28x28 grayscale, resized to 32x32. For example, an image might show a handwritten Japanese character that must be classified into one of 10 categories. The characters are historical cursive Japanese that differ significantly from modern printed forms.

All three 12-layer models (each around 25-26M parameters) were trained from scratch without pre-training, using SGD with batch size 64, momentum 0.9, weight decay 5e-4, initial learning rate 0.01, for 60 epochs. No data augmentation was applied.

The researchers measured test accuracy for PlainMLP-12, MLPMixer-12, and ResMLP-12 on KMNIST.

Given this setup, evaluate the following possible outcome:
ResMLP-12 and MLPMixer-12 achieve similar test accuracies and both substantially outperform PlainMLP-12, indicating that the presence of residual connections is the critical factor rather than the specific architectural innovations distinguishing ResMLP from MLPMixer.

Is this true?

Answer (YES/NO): NO